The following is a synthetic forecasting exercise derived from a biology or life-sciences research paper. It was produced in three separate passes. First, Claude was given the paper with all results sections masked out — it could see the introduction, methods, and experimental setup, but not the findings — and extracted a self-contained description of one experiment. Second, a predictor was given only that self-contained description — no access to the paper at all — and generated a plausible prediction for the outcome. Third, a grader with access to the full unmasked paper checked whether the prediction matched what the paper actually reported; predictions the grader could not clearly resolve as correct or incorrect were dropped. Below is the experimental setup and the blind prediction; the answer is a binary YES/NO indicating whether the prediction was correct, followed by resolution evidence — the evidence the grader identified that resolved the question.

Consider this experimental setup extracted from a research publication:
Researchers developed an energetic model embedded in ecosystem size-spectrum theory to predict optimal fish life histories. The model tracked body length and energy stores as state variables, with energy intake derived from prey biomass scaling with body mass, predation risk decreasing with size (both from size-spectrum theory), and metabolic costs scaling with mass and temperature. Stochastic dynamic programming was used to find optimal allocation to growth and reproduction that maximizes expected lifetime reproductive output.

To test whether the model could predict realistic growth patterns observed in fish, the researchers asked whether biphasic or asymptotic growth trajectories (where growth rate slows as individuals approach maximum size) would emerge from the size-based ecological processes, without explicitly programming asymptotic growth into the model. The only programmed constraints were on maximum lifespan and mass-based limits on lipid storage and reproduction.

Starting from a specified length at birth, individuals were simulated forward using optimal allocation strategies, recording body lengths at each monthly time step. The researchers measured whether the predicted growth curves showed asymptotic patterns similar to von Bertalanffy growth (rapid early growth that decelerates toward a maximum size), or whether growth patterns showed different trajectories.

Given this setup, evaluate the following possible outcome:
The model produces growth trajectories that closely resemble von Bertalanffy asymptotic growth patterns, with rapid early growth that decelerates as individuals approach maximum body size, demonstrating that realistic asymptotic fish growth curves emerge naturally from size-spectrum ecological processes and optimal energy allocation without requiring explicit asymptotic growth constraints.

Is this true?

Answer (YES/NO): YES